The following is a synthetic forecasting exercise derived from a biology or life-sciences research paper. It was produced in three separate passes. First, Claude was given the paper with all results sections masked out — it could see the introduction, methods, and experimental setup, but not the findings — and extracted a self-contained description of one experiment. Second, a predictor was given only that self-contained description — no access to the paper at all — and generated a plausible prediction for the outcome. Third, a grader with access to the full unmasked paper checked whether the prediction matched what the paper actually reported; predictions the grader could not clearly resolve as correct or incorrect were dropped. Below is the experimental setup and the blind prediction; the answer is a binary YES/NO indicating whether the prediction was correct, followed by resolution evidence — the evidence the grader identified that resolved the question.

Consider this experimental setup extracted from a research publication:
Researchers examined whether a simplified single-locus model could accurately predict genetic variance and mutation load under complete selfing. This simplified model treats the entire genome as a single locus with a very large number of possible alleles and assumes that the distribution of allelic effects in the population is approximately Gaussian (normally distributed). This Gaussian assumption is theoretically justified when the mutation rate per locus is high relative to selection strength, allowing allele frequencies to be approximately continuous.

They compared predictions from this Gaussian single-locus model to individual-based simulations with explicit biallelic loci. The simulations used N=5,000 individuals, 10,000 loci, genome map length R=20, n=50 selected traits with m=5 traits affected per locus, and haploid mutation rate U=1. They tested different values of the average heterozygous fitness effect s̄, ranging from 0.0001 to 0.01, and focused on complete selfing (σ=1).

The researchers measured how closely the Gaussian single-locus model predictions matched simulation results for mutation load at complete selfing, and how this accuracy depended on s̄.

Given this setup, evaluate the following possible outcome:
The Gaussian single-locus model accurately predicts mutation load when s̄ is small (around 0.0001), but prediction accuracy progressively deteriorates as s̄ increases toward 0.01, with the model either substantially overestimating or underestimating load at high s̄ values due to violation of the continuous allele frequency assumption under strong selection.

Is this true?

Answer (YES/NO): NO